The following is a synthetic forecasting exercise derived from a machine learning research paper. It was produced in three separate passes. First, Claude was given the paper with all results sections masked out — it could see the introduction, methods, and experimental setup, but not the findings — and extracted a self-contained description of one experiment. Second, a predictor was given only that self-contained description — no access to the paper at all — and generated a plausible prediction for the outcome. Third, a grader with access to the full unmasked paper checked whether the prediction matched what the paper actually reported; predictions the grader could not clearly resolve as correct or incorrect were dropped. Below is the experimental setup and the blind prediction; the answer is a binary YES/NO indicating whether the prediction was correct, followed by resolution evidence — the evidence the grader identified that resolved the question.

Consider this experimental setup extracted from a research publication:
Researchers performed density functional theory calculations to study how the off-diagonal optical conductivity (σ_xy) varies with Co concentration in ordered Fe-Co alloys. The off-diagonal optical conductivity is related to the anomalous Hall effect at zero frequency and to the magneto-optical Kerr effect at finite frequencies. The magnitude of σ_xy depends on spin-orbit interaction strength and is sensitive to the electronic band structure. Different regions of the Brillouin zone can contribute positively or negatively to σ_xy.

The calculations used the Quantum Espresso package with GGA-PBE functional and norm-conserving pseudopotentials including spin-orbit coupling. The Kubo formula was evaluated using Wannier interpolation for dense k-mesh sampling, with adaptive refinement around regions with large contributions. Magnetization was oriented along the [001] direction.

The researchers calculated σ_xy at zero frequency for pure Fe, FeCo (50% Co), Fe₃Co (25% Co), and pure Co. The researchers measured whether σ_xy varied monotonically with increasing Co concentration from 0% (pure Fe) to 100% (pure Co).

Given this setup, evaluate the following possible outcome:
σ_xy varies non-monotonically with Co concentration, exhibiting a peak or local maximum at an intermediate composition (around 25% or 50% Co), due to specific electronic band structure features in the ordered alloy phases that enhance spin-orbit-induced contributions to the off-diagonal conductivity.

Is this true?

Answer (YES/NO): NO